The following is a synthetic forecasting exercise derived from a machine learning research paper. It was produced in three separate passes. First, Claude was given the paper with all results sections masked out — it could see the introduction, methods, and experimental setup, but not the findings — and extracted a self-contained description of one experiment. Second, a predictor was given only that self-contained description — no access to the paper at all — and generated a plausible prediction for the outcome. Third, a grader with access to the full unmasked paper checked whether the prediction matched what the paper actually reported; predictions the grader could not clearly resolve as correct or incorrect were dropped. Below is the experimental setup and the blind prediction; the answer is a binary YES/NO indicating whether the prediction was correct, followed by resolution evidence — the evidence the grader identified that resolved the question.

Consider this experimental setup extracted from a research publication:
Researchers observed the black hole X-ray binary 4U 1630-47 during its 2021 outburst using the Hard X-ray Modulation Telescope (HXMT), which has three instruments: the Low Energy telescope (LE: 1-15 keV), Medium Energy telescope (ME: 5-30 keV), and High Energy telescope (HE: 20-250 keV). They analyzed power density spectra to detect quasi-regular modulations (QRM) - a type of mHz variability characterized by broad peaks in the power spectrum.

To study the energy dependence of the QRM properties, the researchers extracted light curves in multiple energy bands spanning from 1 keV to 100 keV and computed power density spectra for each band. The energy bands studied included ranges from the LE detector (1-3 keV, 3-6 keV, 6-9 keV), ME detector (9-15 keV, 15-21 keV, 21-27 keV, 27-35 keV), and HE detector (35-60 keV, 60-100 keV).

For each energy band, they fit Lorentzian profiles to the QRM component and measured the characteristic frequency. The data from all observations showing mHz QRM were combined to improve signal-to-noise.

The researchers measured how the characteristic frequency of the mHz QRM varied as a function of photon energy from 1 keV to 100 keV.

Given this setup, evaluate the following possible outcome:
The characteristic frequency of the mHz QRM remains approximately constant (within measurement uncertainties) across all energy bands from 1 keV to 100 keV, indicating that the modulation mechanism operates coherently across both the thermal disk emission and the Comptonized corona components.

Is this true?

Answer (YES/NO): YES